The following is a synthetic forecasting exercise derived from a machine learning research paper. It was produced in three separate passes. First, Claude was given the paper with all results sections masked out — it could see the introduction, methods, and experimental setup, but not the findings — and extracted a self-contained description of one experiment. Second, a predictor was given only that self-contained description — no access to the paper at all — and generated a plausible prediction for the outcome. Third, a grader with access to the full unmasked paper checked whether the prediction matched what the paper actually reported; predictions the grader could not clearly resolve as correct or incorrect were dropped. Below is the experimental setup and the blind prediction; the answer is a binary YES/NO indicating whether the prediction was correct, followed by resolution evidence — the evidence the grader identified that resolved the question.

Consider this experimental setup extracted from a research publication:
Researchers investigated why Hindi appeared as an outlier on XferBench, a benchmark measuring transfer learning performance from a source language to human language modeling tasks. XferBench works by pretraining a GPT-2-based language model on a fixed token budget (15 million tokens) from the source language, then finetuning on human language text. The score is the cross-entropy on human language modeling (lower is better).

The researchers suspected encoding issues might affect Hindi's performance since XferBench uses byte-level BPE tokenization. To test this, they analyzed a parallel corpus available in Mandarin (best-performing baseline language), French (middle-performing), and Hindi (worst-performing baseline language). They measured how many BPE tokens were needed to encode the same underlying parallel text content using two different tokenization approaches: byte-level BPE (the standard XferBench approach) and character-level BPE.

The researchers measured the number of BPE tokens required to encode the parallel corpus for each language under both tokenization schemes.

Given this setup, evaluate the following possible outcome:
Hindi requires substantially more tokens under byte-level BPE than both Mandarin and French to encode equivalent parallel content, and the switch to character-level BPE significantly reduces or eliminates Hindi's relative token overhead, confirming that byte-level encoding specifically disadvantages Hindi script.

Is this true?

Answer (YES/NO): YES